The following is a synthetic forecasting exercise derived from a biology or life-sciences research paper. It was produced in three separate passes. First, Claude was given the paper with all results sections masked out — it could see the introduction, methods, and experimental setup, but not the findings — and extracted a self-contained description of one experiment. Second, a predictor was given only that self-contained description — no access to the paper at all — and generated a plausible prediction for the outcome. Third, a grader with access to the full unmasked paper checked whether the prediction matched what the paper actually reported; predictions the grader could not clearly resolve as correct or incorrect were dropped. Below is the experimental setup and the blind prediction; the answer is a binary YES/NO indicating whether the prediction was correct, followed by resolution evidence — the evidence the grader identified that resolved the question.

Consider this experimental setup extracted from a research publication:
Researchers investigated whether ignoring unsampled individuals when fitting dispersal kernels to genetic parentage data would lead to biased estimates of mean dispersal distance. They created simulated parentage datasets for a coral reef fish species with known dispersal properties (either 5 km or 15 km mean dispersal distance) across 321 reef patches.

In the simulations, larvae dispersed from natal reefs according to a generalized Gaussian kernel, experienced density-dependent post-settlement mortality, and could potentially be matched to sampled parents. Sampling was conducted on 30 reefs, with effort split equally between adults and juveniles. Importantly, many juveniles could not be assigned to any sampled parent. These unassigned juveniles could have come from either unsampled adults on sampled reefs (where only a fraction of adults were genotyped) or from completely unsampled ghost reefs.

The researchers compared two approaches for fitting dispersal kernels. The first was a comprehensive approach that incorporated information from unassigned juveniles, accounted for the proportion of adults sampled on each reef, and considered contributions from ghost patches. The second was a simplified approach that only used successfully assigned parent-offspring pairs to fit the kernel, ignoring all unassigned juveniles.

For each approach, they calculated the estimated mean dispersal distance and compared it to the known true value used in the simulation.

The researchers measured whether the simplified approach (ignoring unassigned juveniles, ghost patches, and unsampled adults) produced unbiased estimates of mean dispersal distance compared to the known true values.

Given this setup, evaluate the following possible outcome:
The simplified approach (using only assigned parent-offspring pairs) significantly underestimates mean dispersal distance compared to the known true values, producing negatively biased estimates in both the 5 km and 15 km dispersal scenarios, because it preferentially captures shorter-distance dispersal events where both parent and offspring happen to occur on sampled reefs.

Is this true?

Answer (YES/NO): YES